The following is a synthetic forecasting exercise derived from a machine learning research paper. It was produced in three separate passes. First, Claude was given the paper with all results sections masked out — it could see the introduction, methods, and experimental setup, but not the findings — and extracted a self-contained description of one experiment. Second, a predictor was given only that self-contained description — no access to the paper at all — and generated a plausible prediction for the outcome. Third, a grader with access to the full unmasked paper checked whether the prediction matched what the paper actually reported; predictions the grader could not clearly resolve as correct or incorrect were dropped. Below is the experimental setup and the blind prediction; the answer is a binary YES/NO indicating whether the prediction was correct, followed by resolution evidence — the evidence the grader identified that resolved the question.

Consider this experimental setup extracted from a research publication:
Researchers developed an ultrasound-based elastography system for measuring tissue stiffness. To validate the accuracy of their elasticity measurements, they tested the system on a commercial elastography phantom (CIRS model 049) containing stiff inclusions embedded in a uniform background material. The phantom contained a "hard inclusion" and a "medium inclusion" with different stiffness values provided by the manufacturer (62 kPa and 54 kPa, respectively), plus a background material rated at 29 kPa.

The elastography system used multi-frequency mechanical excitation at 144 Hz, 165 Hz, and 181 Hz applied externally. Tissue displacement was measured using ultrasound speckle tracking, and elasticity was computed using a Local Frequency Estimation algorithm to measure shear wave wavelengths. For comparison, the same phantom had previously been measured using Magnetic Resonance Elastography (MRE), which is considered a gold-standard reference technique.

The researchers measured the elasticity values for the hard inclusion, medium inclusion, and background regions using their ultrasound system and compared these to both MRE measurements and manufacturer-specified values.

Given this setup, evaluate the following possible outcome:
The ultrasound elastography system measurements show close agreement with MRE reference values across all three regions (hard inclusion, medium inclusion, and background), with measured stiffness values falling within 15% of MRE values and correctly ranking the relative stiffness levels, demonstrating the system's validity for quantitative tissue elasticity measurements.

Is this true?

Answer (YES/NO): YES